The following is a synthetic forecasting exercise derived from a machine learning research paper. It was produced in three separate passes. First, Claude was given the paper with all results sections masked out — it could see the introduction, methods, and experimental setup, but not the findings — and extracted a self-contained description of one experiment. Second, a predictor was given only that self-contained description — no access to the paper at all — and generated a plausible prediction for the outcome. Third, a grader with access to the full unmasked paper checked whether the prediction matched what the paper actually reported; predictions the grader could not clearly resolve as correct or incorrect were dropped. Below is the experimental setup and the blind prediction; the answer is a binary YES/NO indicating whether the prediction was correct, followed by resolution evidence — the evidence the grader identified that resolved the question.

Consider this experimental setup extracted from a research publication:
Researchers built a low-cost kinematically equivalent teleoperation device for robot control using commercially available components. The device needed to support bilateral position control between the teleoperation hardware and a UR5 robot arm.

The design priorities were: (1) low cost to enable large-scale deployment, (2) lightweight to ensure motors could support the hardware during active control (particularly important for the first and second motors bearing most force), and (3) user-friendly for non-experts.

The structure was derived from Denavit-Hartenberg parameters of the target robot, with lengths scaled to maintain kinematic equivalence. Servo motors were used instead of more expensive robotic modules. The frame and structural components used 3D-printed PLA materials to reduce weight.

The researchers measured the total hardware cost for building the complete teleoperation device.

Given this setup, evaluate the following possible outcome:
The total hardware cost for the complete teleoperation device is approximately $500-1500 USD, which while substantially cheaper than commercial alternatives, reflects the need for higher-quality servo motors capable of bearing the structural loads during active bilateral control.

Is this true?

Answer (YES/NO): NO